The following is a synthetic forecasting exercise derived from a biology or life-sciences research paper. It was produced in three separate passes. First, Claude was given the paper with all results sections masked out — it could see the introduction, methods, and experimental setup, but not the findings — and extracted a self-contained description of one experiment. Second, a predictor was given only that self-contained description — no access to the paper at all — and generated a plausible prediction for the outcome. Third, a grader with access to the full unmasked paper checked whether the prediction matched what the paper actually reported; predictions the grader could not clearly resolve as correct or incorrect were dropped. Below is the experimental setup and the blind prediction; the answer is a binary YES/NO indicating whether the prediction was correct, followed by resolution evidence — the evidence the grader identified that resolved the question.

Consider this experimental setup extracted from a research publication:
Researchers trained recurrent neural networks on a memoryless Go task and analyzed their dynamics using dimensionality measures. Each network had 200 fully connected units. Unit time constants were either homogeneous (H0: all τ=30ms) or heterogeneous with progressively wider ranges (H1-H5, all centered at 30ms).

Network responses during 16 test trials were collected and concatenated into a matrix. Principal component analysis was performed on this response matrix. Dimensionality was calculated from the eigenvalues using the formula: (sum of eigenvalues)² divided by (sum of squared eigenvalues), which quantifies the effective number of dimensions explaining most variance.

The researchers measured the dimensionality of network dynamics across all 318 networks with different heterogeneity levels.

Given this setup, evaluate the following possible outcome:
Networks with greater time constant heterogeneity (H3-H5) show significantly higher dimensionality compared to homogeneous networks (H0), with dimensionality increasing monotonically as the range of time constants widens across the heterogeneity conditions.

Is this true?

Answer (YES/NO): NO